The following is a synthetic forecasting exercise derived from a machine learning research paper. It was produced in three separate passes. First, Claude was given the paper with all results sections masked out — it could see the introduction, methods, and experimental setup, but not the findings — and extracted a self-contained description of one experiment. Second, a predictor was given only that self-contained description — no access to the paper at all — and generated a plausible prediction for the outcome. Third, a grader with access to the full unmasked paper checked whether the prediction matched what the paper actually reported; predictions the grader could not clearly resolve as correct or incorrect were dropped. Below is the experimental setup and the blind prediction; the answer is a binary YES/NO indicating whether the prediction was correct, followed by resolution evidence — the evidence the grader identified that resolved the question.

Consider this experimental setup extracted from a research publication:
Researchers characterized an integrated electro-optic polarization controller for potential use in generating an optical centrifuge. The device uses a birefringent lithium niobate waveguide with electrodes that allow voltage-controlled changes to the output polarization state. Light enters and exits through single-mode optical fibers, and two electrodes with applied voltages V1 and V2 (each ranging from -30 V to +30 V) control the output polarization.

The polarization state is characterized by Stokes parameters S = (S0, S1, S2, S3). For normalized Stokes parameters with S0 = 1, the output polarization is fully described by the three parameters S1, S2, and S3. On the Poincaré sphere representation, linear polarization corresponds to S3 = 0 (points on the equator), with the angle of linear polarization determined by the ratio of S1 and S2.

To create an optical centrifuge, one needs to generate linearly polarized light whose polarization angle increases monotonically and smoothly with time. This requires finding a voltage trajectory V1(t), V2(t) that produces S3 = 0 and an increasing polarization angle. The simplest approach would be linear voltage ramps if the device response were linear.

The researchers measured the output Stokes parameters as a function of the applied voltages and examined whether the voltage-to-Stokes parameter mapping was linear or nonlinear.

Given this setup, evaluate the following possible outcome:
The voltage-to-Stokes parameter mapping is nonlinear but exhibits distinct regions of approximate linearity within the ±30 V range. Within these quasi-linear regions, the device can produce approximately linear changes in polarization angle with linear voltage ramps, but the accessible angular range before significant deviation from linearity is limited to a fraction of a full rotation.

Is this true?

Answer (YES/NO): NO